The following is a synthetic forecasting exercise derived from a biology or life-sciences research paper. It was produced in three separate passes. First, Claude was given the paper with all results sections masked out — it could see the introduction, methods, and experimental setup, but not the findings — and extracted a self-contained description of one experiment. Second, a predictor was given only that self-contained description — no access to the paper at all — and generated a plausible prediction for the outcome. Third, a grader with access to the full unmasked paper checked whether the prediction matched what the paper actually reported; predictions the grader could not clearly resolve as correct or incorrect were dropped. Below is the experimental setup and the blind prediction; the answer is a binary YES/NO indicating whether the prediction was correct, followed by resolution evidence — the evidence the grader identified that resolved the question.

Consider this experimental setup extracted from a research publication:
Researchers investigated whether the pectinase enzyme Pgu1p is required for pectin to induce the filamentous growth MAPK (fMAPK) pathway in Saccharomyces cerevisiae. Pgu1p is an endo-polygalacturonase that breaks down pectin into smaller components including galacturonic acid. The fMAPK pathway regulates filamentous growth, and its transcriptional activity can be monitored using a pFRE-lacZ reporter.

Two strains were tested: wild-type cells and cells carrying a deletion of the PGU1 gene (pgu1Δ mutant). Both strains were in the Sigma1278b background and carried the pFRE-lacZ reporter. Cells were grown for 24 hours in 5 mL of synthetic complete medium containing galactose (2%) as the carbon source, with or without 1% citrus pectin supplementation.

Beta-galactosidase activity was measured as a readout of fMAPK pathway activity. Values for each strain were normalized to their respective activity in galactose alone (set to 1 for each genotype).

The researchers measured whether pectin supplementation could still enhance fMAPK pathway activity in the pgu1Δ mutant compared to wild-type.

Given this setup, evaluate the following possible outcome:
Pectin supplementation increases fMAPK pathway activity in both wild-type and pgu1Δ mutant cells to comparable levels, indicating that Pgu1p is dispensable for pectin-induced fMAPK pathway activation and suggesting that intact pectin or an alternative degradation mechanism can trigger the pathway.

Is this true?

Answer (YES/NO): YES